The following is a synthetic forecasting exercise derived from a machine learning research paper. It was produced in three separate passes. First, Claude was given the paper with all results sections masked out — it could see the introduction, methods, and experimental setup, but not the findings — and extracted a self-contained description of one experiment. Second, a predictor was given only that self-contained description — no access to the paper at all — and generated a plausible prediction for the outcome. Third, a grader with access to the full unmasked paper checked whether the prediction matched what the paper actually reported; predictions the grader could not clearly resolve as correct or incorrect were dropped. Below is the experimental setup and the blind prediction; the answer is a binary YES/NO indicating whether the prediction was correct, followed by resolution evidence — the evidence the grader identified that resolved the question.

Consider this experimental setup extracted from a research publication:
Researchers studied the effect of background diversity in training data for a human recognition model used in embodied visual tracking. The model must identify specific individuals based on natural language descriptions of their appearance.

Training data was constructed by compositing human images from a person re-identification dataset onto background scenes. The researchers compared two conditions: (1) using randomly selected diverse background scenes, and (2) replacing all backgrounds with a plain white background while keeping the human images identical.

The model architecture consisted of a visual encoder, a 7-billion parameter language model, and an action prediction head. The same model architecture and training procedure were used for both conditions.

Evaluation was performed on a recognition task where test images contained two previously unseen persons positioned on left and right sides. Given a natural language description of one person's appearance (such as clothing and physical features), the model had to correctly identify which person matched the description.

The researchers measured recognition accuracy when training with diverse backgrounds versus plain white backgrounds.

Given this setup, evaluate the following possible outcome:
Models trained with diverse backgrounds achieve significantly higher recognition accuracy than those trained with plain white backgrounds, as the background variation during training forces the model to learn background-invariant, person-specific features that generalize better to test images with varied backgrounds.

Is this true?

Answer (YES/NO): YES